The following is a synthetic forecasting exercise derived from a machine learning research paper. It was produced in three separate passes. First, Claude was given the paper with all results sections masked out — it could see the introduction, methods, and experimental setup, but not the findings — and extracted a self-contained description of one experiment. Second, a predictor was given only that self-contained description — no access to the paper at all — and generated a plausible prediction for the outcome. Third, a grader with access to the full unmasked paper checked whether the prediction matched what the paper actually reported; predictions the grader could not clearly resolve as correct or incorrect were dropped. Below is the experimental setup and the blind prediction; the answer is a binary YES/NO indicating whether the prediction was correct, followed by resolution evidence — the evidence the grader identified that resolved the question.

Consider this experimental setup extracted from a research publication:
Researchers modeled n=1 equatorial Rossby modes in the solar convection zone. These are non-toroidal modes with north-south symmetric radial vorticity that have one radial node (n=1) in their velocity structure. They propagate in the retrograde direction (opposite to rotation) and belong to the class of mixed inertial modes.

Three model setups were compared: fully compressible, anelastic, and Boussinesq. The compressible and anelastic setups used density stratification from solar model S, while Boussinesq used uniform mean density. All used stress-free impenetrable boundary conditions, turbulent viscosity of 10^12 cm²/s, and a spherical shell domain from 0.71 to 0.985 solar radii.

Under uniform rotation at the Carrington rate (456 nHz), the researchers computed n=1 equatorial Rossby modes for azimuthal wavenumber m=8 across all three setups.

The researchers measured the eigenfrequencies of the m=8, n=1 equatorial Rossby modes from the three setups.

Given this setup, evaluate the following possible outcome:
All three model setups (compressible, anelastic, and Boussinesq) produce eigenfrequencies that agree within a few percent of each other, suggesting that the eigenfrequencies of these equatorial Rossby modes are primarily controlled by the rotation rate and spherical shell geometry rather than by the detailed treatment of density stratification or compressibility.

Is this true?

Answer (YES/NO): NO